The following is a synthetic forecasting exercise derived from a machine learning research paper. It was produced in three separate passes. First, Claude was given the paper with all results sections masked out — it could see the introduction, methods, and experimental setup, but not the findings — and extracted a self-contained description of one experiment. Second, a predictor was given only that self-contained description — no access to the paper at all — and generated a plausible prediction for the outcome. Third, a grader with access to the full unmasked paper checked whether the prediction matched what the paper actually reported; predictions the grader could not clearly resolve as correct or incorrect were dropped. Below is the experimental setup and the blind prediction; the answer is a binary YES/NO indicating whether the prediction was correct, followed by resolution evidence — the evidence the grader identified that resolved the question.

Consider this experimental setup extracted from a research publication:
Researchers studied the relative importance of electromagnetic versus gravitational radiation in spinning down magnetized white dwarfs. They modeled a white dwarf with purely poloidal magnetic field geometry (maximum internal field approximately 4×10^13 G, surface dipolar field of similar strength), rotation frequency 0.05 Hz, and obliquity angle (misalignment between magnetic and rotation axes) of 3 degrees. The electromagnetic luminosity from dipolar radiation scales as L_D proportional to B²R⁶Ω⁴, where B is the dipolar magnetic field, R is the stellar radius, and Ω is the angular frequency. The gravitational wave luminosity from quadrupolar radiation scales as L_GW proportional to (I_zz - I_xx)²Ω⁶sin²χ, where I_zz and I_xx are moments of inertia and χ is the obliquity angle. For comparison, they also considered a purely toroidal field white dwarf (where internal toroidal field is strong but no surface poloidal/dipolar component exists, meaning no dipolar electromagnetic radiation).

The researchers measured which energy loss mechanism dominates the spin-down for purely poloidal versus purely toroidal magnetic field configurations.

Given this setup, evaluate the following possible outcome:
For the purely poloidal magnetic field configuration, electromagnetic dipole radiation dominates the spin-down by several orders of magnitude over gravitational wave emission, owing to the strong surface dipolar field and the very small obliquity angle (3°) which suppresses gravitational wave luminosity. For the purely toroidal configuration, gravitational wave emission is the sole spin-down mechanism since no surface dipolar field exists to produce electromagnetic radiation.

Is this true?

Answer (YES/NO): YES